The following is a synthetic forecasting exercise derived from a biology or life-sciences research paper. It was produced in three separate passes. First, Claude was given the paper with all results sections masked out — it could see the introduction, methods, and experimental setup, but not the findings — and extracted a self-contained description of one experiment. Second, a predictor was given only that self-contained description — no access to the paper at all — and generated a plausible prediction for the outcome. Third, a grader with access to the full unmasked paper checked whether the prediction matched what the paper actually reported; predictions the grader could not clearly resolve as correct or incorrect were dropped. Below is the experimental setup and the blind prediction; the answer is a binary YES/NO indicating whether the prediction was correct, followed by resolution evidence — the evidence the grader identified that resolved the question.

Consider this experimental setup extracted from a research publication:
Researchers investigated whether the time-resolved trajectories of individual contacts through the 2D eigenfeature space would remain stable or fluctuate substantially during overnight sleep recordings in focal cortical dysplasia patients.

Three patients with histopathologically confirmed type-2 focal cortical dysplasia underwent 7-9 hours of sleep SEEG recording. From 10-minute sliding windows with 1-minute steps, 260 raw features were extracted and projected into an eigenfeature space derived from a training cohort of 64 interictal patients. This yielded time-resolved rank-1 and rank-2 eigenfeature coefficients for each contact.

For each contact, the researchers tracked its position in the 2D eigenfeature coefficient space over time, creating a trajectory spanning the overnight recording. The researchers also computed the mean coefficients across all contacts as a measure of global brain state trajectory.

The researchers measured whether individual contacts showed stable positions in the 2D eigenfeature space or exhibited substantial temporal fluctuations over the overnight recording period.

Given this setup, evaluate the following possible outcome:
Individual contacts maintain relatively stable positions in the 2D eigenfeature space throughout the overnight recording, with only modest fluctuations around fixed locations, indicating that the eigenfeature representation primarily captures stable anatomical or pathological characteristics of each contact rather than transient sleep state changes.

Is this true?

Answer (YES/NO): NO